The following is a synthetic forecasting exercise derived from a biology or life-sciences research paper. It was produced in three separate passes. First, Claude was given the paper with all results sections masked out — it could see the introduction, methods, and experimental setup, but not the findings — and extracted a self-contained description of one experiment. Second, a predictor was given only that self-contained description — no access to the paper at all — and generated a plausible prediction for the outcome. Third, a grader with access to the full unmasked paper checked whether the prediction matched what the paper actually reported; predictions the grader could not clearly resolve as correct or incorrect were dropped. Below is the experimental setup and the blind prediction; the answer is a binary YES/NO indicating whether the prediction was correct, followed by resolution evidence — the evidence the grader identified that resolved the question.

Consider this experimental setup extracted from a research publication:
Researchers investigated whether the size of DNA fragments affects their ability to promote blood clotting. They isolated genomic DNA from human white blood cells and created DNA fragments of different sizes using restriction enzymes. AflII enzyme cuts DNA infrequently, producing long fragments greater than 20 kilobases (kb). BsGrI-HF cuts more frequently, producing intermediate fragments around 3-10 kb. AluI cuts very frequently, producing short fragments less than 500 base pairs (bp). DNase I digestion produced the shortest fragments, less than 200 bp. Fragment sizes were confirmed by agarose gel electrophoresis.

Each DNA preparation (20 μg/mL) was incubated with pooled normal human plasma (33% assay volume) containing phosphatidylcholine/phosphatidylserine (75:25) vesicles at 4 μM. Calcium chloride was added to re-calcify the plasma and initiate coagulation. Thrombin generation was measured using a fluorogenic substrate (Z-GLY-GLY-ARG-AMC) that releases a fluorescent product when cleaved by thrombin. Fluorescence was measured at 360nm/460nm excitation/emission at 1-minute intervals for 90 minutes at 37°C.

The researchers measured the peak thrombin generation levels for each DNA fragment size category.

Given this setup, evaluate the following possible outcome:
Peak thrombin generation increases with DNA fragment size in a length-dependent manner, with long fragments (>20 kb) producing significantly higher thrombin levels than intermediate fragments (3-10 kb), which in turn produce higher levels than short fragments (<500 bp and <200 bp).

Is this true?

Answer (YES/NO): NO